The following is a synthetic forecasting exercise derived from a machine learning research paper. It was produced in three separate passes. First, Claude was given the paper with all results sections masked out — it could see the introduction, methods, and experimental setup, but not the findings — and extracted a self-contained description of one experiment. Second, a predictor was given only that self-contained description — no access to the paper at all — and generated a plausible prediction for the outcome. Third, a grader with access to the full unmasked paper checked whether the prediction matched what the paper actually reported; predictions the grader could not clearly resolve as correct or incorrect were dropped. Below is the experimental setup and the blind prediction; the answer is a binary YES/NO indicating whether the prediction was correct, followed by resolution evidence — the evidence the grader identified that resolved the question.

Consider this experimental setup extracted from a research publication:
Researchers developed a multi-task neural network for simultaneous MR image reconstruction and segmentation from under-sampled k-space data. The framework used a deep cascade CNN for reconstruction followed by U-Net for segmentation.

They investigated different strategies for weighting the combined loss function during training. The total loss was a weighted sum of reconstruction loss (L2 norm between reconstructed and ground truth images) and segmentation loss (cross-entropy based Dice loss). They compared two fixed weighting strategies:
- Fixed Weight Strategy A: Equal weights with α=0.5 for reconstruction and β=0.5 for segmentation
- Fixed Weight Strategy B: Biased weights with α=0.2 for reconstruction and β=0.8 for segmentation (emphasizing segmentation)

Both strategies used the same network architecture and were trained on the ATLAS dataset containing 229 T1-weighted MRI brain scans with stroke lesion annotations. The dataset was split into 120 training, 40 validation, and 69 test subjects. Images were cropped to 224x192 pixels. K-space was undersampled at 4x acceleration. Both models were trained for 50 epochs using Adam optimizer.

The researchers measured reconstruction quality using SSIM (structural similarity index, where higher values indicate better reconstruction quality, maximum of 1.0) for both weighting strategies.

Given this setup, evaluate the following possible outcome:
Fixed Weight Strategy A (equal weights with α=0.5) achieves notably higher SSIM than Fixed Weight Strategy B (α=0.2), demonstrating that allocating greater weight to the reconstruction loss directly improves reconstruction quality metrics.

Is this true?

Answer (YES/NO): NO